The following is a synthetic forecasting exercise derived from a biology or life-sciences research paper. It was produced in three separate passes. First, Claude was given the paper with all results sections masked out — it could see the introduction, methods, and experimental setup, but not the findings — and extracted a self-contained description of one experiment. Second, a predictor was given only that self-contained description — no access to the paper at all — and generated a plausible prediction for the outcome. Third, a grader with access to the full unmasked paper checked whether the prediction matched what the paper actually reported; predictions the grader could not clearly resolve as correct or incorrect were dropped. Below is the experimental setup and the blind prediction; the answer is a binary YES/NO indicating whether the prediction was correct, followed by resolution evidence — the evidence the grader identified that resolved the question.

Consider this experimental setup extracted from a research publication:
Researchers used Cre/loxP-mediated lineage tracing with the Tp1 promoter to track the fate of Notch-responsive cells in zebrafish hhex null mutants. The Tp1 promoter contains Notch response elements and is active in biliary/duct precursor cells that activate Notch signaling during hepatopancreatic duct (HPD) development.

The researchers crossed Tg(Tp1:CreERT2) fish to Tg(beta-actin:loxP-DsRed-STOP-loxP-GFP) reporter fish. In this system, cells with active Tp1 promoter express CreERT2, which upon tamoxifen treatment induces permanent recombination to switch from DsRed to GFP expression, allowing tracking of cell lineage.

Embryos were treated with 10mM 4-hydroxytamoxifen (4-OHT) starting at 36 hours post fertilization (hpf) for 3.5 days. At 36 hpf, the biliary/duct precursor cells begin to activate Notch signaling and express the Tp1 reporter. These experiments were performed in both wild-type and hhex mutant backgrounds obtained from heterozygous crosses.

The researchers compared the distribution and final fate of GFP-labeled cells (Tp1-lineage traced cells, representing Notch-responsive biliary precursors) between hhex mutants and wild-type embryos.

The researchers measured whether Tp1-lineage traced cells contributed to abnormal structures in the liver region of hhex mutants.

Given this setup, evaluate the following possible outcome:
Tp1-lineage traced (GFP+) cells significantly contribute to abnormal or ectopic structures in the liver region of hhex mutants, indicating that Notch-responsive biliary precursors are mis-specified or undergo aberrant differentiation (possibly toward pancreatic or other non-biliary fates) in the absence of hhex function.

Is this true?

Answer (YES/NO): NO